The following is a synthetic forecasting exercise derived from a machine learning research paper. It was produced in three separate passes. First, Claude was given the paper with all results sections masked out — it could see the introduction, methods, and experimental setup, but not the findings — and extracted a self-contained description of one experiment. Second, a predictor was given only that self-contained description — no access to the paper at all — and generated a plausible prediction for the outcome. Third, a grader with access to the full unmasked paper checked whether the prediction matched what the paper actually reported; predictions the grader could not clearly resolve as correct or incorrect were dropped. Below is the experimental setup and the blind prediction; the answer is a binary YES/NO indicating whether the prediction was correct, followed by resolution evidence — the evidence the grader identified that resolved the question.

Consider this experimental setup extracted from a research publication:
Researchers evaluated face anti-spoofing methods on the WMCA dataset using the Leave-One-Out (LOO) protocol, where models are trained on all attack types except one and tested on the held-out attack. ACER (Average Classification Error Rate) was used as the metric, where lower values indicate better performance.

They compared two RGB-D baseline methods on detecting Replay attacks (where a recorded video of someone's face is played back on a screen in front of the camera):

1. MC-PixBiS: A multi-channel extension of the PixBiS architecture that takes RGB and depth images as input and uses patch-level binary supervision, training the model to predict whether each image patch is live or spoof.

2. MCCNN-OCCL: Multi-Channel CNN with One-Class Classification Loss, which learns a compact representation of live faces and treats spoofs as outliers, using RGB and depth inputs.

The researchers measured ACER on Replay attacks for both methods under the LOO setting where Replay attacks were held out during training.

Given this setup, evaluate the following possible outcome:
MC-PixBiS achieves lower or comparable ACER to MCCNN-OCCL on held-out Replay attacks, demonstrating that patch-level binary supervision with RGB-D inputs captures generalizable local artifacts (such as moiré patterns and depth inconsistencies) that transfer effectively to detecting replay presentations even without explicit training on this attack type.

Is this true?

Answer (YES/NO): YES